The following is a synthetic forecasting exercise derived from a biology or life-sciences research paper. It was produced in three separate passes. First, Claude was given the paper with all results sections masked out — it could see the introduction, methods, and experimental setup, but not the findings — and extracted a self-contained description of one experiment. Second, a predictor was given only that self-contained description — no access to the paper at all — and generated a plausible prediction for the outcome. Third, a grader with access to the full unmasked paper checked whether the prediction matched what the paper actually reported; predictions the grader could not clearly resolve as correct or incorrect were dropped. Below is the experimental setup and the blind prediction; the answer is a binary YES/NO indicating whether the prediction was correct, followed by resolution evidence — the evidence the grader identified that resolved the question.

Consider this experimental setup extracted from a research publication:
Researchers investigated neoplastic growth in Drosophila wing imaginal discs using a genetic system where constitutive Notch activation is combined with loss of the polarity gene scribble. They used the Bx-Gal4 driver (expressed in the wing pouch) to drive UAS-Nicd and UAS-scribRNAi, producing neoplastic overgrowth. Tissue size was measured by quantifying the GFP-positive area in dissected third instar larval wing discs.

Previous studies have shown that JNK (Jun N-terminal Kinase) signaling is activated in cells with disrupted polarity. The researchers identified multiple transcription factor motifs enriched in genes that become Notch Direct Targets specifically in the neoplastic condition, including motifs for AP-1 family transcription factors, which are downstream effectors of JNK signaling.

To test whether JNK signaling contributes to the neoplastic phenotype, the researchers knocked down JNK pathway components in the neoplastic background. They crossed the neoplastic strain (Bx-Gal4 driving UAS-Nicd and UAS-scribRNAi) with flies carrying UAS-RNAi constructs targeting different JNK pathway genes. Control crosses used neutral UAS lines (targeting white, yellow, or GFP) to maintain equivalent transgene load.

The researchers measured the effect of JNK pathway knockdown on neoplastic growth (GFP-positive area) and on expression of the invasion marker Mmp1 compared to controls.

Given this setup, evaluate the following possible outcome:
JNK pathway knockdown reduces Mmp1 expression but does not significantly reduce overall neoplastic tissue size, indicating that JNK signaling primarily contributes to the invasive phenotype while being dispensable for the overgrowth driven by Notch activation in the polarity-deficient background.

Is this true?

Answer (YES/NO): NO